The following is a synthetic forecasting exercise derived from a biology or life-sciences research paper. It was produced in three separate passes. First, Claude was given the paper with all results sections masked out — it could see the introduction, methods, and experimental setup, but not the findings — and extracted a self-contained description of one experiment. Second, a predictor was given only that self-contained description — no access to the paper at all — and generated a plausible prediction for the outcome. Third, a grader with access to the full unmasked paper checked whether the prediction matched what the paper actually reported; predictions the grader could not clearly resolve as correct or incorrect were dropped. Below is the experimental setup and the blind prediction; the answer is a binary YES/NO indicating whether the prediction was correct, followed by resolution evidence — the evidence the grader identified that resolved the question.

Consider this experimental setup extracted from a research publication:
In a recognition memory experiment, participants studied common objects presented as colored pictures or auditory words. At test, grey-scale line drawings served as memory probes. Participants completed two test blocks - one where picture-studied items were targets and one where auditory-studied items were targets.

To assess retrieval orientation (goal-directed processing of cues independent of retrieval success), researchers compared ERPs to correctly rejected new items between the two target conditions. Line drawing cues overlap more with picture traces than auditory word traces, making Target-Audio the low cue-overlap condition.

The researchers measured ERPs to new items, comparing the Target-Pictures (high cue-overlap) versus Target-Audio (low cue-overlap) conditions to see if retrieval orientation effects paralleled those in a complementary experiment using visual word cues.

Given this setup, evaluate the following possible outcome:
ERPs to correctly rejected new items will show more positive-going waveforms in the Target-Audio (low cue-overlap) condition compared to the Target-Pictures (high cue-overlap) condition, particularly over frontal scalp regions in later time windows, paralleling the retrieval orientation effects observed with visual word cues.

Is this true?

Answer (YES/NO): NO